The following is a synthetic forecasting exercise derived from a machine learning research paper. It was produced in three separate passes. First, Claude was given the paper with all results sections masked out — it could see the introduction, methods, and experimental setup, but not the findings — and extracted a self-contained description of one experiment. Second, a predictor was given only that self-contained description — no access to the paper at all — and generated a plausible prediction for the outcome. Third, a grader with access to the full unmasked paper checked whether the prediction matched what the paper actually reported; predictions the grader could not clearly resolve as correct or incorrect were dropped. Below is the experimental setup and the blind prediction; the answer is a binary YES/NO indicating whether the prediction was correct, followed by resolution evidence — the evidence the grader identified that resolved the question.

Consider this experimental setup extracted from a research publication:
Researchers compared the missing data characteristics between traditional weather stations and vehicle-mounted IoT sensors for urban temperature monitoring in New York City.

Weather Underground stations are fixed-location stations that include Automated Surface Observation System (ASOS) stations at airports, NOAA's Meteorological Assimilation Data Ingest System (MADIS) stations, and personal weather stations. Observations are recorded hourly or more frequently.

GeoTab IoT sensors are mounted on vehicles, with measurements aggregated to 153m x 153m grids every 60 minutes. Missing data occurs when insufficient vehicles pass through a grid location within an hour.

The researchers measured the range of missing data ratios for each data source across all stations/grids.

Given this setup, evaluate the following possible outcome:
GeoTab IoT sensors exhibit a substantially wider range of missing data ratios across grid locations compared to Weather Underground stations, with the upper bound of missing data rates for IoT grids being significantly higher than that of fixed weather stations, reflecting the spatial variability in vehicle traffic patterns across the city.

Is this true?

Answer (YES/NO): YES